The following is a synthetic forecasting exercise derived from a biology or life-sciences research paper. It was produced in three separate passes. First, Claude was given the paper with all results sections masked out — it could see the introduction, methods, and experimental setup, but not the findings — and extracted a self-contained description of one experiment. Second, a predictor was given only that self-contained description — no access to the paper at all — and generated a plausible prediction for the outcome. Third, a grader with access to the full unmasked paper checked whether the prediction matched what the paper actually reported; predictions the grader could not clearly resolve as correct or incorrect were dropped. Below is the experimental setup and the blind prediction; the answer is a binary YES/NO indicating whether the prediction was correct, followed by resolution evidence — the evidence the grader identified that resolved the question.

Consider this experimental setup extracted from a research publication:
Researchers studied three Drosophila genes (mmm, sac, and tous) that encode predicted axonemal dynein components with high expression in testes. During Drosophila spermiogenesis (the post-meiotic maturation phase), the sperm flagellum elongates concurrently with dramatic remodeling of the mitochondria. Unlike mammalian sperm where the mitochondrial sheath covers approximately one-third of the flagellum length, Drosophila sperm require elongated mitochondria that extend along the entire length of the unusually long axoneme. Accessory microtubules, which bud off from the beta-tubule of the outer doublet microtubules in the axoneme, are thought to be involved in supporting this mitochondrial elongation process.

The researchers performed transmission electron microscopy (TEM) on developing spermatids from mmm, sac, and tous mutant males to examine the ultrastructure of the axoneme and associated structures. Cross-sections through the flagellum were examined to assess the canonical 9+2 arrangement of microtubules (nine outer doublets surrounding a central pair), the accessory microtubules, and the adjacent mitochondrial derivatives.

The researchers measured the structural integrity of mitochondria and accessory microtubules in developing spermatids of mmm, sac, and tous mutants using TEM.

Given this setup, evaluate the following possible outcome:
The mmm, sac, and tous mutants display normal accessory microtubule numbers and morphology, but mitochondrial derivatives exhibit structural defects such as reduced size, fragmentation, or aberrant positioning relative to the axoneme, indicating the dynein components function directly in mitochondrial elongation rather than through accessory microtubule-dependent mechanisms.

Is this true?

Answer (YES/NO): NO